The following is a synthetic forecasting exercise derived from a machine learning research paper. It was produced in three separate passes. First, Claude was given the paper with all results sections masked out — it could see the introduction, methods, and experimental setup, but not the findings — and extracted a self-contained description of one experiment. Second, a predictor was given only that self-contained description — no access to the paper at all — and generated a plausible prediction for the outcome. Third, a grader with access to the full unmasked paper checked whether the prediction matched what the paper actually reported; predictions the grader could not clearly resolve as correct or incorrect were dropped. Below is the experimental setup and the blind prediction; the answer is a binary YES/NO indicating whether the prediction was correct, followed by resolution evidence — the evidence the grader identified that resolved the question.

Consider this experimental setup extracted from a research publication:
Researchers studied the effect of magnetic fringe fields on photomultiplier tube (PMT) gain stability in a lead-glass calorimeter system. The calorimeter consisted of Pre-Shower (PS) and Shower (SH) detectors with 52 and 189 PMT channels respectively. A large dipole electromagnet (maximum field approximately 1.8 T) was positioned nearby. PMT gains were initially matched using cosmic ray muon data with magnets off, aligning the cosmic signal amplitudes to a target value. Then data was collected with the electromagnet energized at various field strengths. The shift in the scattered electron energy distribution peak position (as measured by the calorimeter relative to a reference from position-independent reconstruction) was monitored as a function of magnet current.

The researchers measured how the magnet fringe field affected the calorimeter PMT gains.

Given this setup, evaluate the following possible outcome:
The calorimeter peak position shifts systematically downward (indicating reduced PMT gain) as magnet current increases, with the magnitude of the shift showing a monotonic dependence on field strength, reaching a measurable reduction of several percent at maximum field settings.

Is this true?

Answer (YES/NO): NO